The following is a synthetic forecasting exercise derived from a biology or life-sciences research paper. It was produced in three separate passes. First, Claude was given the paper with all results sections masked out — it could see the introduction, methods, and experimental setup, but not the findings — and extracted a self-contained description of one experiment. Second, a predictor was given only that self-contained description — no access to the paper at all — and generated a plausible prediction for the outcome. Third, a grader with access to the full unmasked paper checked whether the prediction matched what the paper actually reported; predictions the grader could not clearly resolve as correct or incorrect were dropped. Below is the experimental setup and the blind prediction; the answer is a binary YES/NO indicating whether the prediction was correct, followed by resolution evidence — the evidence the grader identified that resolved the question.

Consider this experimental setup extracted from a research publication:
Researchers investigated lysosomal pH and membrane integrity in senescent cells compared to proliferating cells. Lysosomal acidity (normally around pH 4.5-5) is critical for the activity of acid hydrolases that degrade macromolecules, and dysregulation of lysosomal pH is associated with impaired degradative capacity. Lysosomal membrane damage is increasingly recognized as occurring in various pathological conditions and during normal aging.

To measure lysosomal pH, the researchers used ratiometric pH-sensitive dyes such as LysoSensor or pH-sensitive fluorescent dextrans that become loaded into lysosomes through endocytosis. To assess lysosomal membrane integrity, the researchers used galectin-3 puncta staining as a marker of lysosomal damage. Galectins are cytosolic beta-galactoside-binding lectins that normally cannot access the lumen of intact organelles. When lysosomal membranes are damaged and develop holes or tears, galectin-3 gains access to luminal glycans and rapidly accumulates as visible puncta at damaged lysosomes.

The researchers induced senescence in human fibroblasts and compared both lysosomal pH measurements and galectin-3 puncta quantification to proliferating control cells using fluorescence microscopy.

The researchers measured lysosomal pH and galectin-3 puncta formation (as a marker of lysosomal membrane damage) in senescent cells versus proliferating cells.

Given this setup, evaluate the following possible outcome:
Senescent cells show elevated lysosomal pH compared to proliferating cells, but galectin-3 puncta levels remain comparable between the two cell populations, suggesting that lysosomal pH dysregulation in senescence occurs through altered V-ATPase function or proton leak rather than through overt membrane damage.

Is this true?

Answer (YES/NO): NO